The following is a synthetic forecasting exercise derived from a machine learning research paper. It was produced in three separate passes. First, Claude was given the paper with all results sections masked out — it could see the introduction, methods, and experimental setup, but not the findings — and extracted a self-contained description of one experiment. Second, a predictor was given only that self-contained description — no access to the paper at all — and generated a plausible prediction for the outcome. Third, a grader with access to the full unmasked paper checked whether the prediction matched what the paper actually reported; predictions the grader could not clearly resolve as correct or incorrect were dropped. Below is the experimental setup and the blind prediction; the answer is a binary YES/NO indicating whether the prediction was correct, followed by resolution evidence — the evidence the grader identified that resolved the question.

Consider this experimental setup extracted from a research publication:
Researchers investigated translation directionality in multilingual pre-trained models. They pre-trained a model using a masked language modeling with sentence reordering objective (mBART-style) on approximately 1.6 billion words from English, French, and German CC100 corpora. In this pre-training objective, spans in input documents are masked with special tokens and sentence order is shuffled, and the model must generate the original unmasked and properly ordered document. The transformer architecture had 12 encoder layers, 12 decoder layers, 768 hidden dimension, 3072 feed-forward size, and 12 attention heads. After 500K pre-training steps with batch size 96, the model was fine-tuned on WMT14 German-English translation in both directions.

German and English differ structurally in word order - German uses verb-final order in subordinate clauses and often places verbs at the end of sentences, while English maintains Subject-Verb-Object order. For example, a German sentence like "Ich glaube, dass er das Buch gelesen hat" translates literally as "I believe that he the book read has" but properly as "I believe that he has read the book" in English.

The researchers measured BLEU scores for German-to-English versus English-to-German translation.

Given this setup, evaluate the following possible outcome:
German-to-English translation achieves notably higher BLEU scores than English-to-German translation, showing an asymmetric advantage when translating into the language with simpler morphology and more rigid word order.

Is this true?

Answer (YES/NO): NO